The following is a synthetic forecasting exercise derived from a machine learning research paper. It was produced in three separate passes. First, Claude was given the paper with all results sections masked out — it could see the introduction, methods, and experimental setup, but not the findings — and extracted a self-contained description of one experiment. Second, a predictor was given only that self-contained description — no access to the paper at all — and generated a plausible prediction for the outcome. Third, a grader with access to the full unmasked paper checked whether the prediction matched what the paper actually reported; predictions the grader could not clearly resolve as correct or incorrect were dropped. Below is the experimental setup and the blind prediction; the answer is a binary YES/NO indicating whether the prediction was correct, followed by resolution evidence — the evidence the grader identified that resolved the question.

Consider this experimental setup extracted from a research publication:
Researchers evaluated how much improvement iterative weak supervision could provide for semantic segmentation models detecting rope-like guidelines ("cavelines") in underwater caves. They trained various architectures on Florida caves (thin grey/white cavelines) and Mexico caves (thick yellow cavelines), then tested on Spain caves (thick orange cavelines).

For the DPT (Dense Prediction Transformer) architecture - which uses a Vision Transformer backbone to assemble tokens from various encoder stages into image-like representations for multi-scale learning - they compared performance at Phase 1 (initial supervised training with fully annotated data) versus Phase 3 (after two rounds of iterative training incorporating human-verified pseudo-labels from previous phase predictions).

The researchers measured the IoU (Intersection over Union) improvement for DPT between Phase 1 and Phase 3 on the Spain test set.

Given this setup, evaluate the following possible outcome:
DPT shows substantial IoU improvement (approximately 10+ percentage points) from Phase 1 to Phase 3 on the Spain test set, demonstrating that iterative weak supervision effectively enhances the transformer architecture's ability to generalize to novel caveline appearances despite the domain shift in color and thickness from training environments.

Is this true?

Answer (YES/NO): YES